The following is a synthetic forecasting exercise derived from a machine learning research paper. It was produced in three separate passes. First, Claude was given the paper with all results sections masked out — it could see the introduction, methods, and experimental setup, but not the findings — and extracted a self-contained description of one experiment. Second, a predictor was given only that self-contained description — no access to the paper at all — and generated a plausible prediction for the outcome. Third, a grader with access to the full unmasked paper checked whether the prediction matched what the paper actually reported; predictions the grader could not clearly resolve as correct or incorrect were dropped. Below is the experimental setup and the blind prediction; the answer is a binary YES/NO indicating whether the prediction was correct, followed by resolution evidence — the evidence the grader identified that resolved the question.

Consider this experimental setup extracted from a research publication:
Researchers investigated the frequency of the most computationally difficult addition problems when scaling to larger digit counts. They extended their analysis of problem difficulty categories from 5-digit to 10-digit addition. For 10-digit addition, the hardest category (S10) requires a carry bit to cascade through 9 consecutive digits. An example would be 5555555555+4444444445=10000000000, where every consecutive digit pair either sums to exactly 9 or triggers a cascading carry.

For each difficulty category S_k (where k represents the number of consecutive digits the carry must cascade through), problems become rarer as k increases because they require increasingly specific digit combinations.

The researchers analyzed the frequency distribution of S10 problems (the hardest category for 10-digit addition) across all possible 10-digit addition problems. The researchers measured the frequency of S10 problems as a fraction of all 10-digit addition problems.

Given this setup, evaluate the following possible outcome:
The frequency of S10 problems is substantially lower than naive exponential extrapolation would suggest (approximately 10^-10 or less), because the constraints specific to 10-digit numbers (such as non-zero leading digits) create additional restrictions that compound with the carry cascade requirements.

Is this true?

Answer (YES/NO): NO